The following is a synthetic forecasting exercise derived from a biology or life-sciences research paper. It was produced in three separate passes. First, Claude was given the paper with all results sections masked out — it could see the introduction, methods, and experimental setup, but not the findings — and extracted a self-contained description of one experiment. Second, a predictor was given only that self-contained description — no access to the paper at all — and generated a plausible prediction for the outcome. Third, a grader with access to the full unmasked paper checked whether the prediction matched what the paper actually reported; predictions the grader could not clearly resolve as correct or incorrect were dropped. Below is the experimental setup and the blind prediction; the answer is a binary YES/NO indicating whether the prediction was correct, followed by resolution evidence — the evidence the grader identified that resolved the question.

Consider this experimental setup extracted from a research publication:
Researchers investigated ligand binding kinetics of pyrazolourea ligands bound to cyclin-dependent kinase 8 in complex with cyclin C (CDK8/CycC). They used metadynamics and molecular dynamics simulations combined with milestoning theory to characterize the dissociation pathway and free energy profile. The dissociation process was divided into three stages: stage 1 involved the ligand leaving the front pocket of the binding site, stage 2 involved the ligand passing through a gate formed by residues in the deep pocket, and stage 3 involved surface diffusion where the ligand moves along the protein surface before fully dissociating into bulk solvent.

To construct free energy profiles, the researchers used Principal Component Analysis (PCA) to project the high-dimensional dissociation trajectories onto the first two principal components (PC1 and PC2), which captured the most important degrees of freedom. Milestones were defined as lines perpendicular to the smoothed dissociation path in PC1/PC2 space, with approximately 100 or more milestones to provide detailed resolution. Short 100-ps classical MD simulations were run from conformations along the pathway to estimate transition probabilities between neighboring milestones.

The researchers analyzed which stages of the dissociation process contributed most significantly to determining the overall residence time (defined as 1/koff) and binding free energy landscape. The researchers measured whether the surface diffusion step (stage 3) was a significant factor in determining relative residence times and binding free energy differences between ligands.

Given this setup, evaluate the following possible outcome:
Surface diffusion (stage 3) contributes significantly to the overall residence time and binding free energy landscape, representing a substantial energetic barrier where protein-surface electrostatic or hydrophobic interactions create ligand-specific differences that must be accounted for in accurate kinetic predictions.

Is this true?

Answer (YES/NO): NO